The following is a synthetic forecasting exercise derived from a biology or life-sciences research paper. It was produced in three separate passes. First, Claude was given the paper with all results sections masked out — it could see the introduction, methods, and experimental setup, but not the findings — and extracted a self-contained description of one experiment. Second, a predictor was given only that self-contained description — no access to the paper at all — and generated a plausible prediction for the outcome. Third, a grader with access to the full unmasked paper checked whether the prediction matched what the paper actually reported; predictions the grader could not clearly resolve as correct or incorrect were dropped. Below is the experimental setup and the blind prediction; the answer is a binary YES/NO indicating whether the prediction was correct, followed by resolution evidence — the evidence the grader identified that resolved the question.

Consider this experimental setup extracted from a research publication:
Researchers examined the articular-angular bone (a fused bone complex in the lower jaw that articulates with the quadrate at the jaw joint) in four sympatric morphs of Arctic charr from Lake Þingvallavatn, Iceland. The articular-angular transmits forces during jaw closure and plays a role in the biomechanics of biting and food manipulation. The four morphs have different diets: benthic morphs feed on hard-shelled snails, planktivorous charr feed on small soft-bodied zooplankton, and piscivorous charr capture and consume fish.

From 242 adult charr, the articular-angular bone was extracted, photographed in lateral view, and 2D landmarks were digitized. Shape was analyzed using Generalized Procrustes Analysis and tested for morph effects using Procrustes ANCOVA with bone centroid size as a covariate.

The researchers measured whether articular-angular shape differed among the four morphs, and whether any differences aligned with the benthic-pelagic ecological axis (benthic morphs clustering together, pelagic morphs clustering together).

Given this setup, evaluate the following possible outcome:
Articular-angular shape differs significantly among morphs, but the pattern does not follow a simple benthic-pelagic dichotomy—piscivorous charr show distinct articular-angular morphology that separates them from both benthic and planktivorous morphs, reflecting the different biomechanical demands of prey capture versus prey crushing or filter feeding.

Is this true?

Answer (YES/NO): NO